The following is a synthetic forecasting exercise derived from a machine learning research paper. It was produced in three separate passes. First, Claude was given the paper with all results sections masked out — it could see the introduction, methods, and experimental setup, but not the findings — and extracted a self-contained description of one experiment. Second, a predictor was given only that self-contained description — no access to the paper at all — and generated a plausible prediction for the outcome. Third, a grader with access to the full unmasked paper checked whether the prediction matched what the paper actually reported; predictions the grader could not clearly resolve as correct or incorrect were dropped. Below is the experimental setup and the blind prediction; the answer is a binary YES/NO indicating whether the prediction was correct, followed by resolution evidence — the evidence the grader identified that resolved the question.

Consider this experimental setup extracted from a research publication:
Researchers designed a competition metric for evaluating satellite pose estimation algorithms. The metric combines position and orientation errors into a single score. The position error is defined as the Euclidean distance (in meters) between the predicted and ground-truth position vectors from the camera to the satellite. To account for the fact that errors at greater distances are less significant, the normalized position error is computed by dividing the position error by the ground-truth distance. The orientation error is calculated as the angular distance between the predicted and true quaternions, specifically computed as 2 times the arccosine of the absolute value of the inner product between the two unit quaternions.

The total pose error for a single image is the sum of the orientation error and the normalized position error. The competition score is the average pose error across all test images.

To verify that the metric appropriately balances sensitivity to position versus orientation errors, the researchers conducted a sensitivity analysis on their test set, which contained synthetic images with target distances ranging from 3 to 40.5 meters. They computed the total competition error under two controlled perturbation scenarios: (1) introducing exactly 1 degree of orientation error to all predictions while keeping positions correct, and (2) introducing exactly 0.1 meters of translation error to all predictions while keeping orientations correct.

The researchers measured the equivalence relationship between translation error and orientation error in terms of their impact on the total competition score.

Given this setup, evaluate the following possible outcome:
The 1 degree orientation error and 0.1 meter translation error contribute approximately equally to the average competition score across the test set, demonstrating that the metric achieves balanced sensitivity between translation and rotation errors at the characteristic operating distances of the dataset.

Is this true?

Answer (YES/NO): NO